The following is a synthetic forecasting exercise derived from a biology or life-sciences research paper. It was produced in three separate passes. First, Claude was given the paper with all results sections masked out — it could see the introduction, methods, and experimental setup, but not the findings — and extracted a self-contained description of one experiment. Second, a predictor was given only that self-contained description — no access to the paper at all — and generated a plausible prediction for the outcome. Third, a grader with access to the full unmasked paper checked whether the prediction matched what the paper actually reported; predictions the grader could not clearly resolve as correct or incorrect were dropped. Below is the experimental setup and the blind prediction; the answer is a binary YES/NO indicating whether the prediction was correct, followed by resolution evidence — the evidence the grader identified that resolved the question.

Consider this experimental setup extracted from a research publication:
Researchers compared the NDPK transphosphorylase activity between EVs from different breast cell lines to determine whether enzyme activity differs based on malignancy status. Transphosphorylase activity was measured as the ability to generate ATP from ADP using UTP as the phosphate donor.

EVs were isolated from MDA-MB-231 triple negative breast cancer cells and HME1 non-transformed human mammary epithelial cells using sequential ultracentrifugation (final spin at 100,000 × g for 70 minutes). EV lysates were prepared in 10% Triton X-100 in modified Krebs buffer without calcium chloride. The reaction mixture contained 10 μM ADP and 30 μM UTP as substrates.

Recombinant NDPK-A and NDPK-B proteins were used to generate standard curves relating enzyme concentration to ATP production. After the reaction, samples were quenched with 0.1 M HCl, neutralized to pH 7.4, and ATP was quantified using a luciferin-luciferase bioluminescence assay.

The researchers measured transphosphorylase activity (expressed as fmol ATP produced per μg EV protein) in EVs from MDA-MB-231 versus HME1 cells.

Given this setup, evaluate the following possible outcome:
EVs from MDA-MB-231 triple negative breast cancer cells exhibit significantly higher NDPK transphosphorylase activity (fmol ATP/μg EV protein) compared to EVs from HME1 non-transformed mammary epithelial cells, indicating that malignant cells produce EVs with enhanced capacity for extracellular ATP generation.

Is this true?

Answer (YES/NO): YES